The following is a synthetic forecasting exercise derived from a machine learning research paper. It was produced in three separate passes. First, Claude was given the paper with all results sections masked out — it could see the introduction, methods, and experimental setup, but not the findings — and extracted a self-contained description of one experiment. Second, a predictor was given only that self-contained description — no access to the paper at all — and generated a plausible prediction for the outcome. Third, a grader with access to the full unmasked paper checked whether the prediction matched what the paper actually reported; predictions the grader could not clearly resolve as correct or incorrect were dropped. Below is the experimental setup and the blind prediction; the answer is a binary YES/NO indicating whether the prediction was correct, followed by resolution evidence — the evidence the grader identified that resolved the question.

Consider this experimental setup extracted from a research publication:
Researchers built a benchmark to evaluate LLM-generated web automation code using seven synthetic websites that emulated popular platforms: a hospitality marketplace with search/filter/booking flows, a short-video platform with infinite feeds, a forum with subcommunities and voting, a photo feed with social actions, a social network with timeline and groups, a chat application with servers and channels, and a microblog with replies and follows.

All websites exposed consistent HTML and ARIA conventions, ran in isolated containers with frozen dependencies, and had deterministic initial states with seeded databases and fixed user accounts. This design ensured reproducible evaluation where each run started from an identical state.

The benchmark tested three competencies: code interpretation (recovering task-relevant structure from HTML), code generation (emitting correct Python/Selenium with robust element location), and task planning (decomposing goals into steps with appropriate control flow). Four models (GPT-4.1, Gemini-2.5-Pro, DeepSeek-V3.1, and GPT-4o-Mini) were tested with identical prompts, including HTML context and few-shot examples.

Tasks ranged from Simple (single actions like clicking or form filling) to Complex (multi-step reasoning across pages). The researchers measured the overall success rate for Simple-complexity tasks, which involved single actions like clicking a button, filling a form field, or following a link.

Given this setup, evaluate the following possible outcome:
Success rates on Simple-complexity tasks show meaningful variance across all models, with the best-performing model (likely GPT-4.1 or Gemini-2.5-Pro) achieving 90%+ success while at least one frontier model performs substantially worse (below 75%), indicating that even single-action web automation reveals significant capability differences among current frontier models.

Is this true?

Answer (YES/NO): NO